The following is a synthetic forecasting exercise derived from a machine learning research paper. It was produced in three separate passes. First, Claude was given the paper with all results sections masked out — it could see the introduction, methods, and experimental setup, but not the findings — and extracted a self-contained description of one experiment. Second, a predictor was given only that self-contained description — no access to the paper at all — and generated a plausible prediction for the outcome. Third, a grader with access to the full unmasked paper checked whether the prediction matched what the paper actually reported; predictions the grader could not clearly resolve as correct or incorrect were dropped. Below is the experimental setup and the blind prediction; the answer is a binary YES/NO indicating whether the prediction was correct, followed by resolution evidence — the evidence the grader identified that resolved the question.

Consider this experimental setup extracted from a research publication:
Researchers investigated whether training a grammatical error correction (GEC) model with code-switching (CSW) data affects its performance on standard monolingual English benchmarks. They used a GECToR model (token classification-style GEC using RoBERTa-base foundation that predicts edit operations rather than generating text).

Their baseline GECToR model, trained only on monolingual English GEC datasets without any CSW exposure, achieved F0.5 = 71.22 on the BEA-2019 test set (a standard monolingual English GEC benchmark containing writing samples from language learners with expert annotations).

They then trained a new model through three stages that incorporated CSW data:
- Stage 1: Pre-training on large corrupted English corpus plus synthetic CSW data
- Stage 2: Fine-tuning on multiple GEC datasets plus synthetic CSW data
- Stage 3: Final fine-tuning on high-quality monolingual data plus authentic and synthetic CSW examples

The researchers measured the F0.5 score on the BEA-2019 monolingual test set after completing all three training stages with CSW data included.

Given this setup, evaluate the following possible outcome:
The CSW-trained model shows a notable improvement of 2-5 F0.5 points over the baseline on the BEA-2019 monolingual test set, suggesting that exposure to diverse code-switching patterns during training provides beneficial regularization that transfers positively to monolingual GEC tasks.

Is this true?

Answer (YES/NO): NO